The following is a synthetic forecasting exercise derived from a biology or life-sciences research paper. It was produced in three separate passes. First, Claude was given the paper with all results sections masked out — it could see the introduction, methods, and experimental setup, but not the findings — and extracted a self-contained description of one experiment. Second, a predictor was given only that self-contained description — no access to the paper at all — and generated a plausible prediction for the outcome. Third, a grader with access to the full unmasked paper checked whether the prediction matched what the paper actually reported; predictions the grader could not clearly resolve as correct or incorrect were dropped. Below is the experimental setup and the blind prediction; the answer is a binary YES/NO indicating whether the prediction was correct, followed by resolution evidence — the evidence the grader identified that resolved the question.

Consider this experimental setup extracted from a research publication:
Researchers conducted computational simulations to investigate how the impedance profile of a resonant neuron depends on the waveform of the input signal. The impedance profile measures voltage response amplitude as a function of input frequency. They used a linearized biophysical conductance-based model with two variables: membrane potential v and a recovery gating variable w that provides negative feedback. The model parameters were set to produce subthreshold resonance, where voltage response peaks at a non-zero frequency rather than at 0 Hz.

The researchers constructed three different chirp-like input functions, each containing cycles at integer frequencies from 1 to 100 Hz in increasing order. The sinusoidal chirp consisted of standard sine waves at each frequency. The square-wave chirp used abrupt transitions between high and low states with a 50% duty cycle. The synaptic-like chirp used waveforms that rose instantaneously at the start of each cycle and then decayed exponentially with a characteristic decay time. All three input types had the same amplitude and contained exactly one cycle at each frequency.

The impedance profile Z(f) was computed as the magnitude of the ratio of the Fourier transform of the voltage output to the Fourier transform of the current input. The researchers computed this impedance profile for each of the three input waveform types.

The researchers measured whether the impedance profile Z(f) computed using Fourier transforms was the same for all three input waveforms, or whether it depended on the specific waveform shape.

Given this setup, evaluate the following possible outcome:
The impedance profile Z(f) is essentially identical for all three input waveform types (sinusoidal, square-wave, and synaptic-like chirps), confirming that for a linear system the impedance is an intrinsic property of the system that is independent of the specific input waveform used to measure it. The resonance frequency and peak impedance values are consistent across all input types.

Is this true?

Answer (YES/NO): YES